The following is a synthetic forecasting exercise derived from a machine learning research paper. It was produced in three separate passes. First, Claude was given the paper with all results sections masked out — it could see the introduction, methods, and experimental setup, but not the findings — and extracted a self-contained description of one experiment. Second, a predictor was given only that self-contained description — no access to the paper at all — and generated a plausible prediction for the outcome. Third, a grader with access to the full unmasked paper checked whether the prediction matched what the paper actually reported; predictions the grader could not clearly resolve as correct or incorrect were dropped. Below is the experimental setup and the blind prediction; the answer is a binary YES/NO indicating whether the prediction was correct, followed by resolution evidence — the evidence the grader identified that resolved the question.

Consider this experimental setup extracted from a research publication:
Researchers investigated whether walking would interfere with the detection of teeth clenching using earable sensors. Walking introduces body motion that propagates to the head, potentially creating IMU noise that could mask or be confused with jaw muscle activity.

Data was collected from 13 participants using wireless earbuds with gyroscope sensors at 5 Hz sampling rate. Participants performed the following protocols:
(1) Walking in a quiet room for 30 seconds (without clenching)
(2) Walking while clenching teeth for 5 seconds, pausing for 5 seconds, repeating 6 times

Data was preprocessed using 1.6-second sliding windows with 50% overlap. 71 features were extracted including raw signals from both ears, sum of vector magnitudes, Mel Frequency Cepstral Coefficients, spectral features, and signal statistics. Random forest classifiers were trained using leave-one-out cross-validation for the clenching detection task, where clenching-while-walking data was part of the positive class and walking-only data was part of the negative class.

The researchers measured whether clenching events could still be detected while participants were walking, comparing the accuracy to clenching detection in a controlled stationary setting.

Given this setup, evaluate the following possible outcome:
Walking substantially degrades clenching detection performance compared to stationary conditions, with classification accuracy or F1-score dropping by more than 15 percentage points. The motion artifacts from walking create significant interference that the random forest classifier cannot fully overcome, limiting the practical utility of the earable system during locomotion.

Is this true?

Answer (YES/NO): NO